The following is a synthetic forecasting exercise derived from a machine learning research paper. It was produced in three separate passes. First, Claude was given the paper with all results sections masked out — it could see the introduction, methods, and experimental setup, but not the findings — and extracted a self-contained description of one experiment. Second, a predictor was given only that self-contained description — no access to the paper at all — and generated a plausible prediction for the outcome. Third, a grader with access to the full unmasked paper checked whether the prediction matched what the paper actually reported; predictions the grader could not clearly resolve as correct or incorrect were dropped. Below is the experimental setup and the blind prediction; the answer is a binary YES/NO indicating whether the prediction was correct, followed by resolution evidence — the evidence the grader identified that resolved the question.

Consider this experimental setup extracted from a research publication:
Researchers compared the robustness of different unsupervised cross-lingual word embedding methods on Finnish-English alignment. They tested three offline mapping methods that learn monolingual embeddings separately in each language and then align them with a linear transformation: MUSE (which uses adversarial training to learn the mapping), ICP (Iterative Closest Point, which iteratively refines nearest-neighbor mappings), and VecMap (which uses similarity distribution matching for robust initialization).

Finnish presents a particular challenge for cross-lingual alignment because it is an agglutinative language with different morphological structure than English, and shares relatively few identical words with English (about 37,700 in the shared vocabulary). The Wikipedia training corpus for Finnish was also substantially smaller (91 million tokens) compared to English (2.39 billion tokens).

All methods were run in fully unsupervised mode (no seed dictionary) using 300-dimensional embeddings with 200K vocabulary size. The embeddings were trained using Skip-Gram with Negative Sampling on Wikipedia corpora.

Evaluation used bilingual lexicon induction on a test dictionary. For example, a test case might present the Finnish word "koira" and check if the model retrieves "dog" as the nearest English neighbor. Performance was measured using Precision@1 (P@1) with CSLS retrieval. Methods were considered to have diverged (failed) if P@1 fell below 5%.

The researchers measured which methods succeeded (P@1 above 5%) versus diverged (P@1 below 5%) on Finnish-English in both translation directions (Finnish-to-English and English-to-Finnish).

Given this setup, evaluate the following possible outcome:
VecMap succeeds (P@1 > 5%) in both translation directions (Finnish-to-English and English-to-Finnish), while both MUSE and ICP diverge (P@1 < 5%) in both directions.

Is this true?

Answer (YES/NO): YES